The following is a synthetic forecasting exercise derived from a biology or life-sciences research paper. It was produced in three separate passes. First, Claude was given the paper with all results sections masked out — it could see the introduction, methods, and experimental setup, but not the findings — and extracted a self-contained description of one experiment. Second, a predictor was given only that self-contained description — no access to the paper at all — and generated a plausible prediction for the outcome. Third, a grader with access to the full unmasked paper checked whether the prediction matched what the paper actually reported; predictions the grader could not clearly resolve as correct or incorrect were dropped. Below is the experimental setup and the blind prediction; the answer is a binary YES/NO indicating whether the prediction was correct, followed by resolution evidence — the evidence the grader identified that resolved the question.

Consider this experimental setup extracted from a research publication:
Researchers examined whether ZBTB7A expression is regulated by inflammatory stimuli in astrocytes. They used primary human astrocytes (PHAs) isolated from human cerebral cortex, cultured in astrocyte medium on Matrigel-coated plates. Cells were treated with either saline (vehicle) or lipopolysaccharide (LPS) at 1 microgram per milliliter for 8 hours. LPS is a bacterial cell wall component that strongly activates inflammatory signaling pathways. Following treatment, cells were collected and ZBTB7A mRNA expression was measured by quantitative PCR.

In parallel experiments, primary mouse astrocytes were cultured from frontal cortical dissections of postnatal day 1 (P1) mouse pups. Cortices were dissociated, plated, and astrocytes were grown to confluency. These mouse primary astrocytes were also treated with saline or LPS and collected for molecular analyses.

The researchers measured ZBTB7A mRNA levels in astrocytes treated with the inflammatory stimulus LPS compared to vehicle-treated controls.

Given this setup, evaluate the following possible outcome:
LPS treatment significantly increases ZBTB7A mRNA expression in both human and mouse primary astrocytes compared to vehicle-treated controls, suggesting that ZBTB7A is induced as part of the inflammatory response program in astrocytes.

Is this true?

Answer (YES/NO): YES